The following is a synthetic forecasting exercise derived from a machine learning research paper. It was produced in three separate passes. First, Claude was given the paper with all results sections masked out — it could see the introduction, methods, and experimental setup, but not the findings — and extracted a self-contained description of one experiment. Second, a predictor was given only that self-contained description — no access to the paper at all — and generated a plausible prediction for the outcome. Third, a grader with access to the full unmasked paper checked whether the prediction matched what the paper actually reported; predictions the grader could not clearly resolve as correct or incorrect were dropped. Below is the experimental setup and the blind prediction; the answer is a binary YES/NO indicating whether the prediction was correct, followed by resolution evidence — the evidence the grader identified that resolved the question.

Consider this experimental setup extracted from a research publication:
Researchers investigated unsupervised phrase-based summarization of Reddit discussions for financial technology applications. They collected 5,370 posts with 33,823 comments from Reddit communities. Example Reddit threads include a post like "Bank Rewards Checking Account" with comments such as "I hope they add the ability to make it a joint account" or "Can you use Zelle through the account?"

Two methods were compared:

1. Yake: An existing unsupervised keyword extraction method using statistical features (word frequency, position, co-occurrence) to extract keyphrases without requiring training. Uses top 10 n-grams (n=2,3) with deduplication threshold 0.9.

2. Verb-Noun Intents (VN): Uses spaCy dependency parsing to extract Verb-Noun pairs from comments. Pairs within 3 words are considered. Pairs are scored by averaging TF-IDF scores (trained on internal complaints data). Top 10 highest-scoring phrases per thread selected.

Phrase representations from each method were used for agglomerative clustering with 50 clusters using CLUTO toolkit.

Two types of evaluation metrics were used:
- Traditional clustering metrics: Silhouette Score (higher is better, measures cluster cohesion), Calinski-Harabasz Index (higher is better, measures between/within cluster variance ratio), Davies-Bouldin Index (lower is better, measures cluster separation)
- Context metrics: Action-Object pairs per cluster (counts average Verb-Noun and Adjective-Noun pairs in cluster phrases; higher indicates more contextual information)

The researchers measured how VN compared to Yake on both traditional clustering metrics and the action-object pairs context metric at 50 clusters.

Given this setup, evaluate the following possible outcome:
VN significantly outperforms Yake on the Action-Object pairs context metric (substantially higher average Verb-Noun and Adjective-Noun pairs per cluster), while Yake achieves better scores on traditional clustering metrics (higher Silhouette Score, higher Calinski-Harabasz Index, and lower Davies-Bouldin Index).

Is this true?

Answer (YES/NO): YES